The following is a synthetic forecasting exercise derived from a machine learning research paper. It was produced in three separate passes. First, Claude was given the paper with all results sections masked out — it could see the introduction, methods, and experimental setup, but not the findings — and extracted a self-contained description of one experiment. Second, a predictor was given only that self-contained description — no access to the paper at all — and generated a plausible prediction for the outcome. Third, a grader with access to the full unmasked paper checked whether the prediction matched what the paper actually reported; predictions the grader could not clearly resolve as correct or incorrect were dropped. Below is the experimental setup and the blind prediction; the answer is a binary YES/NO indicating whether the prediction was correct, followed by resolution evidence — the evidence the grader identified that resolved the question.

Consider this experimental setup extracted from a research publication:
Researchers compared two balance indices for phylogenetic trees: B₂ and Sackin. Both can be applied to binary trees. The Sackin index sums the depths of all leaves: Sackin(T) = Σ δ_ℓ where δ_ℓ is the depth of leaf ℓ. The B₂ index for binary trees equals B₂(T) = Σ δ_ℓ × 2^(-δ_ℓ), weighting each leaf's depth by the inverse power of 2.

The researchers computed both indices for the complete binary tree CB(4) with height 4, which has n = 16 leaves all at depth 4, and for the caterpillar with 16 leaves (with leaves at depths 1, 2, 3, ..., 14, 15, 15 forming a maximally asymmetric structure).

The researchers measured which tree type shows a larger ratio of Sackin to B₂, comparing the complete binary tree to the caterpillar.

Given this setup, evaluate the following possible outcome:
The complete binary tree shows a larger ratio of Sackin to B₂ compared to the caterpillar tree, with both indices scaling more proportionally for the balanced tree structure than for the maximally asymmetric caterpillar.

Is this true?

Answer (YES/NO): NO